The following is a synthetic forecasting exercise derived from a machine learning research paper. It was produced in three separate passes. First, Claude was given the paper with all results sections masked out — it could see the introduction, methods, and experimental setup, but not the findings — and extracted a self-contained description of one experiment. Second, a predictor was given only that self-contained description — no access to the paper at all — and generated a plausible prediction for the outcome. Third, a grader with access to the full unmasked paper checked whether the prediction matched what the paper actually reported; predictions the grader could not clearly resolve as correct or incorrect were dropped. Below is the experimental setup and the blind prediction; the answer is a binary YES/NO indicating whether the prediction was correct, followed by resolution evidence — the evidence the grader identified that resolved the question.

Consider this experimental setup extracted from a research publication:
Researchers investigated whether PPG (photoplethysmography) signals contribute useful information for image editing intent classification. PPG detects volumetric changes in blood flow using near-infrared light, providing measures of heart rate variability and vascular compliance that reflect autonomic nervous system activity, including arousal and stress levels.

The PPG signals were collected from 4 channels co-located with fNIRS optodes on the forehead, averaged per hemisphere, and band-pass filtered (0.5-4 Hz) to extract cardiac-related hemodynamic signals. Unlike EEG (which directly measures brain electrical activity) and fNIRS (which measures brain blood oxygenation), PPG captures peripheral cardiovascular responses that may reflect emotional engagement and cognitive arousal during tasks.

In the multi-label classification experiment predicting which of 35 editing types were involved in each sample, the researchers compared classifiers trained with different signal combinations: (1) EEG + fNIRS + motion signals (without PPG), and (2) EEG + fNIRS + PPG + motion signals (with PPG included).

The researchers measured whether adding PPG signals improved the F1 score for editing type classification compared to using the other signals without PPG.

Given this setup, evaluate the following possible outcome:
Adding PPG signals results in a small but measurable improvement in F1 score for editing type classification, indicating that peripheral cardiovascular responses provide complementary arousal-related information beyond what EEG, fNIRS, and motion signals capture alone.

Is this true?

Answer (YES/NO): NO